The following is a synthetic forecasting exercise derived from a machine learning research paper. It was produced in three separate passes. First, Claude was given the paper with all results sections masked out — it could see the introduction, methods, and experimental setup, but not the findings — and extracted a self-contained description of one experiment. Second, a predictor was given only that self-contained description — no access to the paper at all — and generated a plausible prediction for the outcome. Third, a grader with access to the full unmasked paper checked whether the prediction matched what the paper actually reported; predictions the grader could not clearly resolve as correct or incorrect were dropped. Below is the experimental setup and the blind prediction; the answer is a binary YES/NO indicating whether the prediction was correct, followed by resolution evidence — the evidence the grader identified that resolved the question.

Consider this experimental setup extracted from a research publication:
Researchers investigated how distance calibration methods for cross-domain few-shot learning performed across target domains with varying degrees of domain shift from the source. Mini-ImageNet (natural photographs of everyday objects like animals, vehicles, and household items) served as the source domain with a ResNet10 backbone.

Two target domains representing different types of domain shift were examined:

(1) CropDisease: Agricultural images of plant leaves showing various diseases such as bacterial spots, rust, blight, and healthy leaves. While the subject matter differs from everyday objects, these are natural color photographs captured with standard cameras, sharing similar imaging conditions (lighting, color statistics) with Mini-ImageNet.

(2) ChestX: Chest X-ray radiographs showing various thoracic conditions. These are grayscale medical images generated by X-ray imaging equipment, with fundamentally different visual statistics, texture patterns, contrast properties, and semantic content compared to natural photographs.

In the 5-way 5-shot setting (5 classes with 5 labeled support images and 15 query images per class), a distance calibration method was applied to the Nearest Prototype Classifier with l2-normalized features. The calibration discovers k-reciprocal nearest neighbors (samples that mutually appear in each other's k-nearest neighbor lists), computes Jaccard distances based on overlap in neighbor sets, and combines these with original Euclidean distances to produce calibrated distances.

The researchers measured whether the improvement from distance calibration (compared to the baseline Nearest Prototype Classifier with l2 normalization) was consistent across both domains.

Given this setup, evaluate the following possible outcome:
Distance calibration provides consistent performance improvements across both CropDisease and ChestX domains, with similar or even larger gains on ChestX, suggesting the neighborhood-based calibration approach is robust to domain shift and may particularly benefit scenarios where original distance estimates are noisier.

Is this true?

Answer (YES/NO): NO